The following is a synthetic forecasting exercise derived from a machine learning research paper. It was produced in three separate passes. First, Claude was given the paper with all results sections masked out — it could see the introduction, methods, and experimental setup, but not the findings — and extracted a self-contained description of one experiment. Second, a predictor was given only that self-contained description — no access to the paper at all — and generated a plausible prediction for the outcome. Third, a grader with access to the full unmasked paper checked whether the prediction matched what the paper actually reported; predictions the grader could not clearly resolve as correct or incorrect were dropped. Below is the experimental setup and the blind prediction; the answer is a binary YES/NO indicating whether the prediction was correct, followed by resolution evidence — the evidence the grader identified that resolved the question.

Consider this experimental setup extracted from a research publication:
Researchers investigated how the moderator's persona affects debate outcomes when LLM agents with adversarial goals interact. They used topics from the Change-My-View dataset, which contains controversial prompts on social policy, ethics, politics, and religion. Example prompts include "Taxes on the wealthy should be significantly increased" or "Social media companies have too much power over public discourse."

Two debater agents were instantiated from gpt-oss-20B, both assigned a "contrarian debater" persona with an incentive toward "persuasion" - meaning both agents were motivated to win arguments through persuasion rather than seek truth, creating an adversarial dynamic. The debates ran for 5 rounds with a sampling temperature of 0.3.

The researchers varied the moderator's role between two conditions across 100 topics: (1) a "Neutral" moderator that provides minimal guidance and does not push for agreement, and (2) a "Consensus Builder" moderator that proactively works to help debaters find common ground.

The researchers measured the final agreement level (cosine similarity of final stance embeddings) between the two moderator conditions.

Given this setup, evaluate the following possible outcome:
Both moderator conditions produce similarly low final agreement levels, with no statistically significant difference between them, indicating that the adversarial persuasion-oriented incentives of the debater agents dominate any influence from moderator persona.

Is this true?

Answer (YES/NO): NO